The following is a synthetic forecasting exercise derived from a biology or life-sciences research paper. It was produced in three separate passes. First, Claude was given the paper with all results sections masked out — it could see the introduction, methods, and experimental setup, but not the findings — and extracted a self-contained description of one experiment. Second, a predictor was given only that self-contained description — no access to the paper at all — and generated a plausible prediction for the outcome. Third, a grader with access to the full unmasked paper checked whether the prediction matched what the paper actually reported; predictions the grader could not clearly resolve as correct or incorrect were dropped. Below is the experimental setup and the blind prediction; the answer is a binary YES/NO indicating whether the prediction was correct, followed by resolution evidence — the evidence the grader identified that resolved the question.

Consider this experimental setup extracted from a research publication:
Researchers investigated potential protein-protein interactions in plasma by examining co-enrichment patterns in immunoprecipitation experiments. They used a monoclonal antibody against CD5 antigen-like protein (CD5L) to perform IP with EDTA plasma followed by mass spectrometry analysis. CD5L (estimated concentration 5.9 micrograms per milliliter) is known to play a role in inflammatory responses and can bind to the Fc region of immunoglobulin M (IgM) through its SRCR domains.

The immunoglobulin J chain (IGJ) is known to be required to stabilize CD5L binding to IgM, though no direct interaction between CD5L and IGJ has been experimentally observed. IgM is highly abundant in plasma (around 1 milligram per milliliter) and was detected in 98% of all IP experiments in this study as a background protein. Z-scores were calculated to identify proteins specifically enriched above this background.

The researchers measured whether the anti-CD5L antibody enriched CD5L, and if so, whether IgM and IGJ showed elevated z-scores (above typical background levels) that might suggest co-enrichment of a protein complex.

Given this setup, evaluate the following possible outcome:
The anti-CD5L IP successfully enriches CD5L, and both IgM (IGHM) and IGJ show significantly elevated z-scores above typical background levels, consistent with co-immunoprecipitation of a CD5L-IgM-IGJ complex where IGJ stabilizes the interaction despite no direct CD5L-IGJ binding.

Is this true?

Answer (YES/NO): NO